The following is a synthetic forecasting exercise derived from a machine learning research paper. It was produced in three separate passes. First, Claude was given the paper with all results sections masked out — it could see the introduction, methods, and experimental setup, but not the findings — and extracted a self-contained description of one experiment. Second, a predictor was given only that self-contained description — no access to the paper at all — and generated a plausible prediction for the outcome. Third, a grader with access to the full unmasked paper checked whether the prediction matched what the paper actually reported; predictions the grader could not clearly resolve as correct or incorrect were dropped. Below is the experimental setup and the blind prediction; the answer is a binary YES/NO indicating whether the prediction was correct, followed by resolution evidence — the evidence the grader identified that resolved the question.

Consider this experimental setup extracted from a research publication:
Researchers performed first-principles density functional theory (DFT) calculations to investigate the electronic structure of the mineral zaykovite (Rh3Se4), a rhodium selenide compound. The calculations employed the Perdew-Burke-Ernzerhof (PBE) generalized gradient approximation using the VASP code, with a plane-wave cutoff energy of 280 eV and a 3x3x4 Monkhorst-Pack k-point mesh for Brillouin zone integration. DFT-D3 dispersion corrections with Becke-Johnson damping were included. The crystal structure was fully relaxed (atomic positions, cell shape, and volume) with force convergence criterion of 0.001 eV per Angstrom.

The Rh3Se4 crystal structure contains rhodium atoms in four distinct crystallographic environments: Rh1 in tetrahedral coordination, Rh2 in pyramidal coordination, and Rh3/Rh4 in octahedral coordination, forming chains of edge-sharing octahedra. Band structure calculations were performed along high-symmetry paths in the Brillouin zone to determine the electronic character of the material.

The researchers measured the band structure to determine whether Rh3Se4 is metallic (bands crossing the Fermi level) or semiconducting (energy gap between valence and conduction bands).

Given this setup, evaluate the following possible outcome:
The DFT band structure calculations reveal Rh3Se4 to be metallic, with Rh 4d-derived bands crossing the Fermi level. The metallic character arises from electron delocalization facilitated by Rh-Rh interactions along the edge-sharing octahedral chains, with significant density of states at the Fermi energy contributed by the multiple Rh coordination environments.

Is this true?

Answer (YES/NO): NO